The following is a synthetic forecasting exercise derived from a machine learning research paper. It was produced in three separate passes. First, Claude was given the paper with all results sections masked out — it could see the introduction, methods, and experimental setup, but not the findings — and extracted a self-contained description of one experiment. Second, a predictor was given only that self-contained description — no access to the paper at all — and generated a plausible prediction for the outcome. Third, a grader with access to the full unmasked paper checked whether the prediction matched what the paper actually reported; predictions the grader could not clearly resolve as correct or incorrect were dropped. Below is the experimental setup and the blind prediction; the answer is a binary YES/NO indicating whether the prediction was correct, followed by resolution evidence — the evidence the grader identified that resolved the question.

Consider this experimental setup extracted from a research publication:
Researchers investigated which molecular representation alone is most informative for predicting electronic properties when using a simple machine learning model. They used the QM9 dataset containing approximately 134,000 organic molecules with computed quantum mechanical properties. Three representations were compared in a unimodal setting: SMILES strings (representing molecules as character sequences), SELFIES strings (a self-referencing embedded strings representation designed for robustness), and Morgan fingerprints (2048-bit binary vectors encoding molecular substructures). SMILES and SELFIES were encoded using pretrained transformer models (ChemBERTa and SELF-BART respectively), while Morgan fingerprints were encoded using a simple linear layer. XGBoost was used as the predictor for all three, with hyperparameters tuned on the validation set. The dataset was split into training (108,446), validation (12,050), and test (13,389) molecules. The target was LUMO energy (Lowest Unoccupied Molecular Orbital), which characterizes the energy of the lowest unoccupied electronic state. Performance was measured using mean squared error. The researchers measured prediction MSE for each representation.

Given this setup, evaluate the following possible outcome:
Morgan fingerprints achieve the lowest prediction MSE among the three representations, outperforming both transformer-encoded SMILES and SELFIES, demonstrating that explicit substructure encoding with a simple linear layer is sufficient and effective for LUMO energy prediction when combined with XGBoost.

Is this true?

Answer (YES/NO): YES